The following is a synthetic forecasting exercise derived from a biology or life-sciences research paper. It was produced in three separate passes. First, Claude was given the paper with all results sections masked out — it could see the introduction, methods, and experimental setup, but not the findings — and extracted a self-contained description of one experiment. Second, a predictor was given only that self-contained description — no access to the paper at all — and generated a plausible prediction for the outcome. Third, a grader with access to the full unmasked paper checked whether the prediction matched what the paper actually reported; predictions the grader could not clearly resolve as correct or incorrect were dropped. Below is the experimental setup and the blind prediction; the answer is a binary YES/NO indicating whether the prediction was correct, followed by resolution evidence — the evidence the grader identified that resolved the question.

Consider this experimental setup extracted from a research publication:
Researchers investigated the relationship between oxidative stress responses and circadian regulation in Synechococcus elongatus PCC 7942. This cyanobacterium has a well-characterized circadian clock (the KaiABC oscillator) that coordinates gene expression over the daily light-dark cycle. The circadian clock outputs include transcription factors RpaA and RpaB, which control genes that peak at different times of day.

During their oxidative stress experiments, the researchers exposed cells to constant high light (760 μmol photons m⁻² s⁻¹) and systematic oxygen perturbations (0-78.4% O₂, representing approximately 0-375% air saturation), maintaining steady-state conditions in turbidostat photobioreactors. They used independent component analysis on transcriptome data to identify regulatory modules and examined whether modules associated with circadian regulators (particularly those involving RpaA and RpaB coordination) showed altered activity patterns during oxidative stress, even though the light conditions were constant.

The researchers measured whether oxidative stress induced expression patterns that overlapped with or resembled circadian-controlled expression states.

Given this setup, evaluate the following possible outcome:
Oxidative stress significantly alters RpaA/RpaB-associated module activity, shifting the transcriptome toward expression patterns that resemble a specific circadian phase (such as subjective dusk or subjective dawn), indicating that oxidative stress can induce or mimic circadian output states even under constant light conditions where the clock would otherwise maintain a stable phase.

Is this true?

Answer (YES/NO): YES